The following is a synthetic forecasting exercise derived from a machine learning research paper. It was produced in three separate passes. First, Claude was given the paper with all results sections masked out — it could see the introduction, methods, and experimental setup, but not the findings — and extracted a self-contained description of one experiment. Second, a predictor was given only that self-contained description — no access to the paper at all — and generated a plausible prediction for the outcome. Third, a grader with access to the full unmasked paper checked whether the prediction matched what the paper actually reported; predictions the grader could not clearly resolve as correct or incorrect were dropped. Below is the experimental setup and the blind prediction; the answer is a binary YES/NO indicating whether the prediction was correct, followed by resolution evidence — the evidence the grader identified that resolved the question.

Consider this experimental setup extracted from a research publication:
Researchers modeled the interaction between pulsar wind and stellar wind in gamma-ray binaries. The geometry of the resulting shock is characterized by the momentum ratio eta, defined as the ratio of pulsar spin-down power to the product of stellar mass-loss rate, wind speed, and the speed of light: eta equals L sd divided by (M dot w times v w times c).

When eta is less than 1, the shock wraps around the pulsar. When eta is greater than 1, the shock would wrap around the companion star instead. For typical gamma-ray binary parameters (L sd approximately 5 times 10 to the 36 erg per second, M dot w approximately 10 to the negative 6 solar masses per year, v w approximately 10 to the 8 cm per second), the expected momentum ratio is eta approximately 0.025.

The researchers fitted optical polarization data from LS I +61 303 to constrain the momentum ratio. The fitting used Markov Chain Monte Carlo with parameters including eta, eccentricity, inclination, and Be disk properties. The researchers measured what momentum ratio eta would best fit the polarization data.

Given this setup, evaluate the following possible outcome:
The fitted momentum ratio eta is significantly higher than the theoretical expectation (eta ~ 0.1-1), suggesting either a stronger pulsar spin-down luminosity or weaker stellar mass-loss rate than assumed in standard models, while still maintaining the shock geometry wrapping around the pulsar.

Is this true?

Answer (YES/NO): YES